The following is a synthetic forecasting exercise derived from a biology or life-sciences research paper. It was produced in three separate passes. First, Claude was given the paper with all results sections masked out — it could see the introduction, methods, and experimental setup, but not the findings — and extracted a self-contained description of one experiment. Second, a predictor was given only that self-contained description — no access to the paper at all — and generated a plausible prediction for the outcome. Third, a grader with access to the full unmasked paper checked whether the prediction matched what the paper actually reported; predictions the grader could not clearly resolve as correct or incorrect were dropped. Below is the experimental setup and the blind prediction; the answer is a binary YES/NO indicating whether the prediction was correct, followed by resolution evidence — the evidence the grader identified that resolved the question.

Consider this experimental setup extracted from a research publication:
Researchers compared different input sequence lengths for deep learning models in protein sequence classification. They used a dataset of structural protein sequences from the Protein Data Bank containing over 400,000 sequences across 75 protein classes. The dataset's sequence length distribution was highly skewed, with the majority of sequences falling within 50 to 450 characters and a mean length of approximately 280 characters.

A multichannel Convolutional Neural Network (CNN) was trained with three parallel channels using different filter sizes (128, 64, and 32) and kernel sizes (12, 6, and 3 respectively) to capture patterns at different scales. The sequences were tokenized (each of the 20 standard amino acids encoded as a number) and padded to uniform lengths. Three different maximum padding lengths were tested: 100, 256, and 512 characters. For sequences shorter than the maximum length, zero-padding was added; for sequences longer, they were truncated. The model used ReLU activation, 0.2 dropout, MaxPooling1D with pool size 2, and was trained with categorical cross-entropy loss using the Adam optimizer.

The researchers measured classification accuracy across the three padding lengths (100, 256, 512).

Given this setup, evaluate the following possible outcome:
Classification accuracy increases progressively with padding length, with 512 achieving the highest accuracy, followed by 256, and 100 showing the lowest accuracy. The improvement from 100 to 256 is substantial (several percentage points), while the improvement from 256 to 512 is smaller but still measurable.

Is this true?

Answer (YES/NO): NO